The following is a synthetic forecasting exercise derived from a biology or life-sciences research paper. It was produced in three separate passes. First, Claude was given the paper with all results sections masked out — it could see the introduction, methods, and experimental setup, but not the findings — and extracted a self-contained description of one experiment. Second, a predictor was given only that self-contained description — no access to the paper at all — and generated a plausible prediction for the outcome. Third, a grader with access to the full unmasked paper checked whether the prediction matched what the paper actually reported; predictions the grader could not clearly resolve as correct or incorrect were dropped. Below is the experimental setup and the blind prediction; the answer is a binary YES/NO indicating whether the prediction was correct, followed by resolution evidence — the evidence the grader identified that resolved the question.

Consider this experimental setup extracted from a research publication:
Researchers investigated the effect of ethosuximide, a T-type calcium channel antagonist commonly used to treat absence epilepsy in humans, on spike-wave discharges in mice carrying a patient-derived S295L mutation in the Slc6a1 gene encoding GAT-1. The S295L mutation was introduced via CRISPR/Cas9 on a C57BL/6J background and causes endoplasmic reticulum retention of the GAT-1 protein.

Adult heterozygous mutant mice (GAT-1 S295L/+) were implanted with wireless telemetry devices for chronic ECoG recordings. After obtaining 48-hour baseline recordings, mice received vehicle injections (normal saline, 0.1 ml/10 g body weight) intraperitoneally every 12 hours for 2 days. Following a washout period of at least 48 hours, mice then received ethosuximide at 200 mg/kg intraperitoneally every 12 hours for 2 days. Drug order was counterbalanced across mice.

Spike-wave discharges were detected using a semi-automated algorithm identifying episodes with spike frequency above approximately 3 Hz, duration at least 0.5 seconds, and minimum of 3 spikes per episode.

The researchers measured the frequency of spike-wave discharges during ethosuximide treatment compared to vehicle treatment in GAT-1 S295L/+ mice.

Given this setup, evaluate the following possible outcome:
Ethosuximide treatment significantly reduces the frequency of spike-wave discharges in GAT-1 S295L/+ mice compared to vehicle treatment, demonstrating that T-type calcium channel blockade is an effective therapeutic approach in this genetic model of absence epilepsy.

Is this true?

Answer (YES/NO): YES